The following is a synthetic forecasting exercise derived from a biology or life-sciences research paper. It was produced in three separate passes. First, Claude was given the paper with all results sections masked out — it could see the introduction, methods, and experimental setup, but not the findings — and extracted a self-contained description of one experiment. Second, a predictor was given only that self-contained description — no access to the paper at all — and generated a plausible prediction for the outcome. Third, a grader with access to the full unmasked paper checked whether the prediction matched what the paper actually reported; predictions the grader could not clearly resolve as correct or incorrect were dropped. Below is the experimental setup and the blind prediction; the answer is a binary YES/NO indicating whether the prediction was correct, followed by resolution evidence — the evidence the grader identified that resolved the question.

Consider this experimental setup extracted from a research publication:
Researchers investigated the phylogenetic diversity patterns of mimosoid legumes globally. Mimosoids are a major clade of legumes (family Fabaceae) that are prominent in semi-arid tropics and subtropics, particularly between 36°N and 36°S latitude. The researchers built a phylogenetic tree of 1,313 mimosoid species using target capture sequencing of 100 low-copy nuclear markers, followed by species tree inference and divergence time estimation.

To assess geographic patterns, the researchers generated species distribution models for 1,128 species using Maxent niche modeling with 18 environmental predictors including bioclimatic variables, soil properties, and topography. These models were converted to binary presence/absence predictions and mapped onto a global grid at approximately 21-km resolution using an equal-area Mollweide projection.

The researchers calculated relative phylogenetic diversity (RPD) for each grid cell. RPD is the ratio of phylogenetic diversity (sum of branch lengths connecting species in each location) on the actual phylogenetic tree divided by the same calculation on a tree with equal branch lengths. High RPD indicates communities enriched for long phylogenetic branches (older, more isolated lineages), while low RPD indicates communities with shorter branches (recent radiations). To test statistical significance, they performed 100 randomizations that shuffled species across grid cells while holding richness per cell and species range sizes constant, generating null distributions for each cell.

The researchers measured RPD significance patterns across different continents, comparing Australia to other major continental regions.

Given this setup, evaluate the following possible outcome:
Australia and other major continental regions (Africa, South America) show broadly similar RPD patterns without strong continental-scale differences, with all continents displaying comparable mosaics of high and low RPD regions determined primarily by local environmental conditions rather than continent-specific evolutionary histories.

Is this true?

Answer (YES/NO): NO